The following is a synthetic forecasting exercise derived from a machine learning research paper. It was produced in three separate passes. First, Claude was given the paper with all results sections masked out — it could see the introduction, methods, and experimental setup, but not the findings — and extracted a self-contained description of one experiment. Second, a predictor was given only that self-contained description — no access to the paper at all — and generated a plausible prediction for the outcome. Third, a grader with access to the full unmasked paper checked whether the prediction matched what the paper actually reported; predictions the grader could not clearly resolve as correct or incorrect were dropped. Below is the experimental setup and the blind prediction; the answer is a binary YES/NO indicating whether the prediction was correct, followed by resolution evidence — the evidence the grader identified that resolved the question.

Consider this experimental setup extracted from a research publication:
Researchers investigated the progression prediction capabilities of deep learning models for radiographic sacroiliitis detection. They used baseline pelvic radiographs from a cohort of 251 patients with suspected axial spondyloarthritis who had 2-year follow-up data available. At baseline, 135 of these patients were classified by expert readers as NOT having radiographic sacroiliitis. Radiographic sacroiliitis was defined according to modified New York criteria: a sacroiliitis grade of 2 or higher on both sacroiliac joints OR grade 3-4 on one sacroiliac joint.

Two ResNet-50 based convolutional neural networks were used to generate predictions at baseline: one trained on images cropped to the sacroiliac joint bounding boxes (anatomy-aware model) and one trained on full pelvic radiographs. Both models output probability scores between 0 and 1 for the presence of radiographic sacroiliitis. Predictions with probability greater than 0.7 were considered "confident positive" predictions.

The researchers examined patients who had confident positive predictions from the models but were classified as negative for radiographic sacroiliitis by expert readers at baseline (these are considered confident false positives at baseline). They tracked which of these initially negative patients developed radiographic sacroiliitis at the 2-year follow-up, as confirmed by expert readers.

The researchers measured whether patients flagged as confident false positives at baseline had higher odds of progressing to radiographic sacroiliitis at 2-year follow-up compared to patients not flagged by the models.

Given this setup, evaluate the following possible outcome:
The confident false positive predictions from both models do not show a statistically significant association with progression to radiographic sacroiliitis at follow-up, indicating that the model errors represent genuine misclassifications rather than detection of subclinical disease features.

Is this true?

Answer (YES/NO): NO